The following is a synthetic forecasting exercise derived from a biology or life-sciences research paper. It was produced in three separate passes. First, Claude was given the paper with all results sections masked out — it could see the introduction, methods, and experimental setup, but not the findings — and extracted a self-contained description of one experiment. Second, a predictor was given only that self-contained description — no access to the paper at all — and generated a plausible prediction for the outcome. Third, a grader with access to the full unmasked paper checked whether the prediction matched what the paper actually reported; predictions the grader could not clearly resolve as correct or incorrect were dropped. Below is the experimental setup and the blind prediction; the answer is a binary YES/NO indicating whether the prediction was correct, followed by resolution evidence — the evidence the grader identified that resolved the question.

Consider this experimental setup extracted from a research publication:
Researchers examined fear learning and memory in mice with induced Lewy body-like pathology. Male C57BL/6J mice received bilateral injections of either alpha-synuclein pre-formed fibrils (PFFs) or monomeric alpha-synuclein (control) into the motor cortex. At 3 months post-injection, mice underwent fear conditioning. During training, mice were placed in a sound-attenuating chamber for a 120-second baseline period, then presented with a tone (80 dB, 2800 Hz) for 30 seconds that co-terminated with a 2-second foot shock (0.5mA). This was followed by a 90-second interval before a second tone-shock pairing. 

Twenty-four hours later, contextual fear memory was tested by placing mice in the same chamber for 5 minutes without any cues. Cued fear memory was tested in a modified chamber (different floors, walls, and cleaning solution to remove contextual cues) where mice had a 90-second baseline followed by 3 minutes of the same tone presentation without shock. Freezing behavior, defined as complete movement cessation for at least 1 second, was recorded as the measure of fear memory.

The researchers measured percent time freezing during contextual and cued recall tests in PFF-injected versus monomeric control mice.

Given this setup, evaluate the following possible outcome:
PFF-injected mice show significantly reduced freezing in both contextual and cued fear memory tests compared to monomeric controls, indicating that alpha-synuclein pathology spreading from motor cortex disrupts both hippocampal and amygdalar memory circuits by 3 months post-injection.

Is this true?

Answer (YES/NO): NO